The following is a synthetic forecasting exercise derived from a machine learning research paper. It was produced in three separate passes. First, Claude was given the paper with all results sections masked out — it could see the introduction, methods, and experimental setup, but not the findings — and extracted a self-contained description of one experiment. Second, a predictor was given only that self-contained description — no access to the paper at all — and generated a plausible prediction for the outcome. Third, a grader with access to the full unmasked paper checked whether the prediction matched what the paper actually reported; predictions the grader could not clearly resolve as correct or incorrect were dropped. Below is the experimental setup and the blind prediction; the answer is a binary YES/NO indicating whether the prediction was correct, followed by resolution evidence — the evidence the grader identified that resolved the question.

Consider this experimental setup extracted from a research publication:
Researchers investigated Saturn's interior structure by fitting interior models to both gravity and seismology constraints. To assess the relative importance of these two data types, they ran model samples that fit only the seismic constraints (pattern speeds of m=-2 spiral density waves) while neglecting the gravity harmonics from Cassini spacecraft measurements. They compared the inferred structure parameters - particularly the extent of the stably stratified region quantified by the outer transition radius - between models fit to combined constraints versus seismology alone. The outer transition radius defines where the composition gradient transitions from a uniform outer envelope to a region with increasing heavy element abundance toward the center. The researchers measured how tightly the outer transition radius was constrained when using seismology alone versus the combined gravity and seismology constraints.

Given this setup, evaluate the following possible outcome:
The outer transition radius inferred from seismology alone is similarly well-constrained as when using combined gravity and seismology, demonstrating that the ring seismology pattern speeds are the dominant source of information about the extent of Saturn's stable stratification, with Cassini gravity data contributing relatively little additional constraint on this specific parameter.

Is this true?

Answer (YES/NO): NO